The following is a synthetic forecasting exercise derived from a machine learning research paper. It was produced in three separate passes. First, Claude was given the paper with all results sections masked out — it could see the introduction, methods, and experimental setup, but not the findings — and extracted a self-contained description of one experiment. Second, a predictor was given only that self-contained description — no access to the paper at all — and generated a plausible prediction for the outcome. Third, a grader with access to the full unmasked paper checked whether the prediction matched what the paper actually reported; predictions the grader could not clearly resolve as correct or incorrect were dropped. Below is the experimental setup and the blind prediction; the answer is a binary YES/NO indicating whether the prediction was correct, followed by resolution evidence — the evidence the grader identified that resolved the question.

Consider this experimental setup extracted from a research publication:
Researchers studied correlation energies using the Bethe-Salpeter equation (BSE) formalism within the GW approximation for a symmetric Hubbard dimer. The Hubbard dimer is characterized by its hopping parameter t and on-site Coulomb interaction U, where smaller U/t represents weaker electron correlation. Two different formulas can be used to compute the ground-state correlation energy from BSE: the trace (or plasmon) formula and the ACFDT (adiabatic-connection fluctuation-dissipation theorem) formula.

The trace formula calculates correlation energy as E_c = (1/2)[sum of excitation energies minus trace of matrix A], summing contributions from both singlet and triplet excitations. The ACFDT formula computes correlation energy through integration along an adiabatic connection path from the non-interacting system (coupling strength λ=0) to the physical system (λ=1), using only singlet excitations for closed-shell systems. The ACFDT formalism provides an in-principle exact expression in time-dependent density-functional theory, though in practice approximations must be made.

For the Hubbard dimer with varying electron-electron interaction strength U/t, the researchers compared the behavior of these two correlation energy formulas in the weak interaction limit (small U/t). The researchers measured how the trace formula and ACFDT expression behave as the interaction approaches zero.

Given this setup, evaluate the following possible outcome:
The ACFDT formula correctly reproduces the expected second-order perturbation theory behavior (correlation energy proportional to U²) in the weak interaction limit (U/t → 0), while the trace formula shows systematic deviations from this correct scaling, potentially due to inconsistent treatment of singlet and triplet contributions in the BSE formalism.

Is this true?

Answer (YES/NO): NO